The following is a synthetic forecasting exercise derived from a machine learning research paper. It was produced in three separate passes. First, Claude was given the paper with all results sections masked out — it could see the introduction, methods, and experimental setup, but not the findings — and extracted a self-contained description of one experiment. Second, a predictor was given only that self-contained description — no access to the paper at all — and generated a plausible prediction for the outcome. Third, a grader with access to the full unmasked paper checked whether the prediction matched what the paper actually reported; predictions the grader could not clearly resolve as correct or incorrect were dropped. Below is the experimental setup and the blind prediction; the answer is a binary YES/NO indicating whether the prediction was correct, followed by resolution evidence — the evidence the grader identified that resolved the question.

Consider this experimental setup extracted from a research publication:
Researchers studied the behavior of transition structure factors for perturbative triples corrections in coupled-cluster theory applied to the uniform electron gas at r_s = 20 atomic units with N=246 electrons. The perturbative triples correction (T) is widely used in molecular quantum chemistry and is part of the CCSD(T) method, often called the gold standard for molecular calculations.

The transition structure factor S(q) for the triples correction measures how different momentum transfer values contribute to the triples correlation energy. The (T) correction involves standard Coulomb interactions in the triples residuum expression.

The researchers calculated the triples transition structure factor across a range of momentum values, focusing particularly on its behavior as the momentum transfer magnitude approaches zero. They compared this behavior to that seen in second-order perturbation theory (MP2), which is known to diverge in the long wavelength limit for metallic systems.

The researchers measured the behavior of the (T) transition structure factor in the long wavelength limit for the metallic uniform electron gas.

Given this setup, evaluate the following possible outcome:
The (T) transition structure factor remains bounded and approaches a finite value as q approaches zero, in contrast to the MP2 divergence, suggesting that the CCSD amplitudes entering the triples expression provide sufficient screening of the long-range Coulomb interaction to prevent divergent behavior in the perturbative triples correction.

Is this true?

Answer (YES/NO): NO